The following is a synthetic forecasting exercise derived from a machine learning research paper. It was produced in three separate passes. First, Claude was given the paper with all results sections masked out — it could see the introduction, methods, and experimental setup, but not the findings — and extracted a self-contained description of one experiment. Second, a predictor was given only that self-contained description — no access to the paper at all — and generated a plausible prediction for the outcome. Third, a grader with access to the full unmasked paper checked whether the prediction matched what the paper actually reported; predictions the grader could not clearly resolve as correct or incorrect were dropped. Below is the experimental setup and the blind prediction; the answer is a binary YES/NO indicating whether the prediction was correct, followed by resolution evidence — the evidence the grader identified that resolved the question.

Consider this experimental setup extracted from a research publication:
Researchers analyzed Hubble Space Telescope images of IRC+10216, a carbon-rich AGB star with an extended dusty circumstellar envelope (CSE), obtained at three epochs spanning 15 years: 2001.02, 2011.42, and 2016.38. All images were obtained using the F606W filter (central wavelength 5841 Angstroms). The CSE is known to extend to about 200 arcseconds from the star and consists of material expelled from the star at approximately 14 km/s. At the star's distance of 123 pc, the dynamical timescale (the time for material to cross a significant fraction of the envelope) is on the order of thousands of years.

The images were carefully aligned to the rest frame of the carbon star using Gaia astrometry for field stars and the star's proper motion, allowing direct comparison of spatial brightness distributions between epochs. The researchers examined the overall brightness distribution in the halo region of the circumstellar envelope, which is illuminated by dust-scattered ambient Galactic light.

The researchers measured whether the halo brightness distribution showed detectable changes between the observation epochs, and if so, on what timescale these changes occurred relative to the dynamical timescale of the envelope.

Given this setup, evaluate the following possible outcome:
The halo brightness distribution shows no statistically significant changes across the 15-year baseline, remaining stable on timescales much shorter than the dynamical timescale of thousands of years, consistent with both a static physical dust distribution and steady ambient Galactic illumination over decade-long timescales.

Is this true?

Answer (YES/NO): NO